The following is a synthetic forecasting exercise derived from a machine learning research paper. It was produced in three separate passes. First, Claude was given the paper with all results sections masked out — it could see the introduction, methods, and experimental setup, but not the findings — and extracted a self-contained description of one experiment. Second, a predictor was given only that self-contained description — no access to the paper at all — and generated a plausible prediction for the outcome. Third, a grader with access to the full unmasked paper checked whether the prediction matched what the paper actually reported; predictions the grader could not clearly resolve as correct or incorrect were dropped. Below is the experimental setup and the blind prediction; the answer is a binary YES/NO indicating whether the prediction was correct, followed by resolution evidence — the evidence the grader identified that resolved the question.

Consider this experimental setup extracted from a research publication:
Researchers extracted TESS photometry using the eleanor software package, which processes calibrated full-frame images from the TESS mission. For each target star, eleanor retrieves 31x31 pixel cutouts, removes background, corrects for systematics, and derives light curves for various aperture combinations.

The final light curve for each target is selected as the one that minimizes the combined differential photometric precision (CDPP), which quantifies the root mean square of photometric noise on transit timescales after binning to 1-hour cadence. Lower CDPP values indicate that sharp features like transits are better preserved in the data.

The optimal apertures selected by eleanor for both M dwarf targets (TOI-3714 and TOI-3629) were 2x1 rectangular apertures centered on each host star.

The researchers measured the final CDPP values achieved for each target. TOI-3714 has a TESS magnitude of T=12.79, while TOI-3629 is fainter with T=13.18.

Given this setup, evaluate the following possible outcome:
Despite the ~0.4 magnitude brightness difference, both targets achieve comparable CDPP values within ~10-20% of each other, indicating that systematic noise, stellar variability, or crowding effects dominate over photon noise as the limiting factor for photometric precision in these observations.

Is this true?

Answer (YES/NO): NO